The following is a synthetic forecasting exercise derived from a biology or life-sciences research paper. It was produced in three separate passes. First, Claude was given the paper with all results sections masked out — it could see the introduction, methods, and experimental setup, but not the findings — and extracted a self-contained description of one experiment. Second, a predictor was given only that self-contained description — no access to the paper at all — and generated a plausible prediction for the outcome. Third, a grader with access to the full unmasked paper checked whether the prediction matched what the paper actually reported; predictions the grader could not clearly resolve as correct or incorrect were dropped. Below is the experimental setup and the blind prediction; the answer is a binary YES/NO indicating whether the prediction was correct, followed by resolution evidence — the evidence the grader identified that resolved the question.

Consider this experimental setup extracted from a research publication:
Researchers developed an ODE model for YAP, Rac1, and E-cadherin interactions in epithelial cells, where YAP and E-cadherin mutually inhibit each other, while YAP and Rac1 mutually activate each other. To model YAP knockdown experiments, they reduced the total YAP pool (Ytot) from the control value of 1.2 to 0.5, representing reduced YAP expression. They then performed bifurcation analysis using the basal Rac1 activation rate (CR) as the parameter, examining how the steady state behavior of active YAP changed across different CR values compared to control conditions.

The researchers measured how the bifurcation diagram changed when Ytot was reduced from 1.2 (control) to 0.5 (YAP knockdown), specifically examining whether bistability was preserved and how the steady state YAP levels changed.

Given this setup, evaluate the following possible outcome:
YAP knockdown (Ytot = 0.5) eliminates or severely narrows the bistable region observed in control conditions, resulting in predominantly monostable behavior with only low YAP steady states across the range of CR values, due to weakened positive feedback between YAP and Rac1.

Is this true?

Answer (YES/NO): YES